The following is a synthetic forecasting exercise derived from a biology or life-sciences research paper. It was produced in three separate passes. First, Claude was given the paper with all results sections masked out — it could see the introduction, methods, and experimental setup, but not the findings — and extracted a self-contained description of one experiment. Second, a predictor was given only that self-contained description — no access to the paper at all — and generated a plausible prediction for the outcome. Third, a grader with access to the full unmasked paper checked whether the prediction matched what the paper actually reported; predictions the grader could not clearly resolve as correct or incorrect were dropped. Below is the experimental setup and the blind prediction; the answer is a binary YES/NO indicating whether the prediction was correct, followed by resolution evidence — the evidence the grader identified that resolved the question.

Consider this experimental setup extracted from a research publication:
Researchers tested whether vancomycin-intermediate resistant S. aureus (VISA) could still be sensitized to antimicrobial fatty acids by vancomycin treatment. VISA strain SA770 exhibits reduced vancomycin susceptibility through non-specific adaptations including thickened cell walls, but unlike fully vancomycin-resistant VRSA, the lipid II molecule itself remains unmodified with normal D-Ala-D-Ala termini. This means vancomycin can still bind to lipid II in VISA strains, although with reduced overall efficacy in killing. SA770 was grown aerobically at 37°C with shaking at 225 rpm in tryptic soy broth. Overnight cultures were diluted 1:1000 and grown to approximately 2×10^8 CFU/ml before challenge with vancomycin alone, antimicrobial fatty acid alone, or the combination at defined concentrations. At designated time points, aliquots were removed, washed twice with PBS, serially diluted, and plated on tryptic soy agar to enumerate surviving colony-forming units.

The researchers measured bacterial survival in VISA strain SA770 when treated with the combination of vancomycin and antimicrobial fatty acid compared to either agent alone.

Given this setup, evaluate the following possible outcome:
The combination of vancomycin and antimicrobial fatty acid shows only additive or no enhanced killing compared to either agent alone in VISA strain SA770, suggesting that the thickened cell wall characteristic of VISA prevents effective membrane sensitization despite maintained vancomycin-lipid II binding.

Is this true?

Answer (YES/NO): NO